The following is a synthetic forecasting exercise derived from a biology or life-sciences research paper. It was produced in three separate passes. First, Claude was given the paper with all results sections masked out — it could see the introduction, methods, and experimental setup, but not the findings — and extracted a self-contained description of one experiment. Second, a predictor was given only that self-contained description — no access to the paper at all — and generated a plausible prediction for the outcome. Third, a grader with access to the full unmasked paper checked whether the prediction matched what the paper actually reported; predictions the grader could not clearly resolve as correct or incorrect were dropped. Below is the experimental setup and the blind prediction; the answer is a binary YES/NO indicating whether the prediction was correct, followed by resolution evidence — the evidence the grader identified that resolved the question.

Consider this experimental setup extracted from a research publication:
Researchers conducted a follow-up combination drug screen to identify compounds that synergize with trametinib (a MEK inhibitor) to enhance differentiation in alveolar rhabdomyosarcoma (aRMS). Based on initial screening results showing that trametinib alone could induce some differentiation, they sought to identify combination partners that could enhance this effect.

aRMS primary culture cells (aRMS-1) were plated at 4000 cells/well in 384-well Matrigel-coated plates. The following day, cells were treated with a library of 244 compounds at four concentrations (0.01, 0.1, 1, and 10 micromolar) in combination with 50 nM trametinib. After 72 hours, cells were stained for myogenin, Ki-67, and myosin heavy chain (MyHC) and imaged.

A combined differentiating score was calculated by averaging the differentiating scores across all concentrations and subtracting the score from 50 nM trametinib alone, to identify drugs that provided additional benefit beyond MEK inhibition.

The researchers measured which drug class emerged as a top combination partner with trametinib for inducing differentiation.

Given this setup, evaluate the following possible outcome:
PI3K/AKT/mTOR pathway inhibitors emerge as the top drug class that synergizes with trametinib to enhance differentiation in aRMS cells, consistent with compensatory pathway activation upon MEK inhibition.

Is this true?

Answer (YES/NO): NO